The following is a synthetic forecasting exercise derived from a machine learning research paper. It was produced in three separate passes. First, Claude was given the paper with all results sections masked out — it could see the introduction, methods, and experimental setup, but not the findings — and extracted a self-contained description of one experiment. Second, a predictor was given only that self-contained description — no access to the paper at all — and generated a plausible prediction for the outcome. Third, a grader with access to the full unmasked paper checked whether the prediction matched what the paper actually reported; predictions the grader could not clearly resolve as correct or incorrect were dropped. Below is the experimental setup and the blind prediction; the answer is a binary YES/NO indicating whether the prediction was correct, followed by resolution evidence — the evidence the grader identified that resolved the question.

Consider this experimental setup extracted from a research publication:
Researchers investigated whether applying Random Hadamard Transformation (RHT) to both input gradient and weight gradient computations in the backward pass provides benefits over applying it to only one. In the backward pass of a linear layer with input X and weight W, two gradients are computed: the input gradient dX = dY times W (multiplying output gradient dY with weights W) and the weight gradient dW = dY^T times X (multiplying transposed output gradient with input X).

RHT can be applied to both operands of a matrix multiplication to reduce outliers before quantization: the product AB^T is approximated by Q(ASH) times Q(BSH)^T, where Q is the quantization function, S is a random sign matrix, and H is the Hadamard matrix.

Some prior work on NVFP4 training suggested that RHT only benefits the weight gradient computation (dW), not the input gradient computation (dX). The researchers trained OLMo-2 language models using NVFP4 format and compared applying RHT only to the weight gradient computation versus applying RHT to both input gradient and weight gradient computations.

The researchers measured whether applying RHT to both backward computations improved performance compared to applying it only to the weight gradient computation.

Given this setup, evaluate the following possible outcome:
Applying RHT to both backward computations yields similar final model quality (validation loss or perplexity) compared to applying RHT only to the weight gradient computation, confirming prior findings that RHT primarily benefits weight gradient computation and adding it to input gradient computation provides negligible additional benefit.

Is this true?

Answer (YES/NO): NO